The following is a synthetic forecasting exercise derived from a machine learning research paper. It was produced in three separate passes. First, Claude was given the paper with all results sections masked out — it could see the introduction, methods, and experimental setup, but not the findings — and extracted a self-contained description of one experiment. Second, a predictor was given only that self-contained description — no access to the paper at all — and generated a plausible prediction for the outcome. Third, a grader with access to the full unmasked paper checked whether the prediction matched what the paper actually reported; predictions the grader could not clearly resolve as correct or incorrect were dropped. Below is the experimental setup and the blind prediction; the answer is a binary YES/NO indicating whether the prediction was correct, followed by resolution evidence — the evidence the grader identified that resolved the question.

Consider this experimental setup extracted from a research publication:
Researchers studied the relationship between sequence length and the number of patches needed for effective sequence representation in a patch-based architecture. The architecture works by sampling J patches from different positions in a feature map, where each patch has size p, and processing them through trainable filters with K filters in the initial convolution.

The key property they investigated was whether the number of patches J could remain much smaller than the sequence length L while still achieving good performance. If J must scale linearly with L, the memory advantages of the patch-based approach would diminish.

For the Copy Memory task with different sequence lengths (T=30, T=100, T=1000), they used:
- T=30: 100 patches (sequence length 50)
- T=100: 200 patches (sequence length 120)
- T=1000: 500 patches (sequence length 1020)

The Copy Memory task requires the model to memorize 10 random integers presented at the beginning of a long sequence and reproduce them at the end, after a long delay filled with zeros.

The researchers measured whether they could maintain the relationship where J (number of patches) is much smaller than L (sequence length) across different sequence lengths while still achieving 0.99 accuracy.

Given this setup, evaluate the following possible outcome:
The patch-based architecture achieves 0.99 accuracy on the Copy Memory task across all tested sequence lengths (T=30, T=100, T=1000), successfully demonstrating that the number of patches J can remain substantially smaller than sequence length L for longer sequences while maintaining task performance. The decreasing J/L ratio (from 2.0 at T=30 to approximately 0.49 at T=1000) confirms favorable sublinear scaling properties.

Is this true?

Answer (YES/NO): YES